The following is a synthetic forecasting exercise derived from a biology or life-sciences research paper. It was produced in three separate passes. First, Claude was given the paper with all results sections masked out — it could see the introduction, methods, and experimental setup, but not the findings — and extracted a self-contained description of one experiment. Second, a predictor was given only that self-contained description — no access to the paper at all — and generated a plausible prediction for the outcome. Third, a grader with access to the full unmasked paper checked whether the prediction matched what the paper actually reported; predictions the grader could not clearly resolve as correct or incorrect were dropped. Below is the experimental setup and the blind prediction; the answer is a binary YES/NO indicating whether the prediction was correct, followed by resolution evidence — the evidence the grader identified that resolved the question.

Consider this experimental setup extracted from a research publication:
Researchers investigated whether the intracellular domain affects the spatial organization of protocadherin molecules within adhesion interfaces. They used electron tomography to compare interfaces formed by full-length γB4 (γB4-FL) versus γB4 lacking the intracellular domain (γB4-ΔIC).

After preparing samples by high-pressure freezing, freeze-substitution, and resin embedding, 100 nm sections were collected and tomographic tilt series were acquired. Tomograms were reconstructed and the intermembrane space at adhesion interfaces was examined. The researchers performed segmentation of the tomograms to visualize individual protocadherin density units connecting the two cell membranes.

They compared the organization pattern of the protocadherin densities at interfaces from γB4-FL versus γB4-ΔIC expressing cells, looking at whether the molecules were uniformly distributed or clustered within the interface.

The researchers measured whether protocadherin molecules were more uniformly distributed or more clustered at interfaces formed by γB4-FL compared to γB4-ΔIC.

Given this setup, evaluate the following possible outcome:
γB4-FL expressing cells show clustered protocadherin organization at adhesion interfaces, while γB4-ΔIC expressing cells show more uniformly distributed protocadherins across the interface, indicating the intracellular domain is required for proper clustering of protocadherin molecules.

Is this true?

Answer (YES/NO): NO